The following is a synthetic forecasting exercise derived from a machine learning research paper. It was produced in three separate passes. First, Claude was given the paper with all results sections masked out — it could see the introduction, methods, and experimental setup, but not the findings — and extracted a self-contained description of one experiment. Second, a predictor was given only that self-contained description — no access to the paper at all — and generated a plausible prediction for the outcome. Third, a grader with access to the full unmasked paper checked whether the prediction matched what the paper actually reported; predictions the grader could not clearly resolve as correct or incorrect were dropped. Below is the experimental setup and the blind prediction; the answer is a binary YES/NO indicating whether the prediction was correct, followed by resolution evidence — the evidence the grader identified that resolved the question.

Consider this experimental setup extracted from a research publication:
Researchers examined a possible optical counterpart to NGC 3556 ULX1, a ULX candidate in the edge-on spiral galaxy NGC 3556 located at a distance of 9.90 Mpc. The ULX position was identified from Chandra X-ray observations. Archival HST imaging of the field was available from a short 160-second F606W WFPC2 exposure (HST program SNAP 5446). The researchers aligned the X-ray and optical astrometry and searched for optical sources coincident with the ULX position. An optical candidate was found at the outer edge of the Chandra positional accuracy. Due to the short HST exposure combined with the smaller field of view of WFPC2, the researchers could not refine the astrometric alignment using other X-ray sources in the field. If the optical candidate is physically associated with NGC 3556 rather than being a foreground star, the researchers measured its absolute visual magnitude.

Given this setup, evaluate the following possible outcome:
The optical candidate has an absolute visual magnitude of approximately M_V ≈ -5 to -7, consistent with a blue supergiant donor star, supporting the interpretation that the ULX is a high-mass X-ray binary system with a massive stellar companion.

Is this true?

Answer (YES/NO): NO